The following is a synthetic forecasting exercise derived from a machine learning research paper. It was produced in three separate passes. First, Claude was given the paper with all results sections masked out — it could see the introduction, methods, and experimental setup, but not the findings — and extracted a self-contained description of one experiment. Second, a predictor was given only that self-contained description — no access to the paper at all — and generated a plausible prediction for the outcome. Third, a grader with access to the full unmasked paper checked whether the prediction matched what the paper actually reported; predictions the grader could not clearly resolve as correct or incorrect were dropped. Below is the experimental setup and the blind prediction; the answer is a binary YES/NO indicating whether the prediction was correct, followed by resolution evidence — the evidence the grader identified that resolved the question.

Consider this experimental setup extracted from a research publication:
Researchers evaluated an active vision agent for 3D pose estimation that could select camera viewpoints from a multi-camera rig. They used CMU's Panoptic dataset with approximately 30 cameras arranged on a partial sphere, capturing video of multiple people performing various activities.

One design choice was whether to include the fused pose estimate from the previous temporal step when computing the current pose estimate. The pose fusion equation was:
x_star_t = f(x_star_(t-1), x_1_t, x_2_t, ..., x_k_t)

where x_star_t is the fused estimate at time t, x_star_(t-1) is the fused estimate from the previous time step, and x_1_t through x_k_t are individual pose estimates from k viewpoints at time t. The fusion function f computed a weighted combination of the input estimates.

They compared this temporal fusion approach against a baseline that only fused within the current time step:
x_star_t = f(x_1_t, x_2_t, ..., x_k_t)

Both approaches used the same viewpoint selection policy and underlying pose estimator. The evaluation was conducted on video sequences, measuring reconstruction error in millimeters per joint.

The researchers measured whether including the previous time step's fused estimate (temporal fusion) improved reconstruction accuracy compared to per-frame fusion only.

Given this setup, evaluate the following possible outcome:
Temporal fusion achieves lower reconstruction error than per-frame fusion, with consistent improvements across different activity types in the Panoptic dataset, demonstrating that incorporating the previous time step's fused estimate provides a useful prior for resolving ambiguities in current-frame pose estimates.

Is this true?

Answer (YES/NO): NO